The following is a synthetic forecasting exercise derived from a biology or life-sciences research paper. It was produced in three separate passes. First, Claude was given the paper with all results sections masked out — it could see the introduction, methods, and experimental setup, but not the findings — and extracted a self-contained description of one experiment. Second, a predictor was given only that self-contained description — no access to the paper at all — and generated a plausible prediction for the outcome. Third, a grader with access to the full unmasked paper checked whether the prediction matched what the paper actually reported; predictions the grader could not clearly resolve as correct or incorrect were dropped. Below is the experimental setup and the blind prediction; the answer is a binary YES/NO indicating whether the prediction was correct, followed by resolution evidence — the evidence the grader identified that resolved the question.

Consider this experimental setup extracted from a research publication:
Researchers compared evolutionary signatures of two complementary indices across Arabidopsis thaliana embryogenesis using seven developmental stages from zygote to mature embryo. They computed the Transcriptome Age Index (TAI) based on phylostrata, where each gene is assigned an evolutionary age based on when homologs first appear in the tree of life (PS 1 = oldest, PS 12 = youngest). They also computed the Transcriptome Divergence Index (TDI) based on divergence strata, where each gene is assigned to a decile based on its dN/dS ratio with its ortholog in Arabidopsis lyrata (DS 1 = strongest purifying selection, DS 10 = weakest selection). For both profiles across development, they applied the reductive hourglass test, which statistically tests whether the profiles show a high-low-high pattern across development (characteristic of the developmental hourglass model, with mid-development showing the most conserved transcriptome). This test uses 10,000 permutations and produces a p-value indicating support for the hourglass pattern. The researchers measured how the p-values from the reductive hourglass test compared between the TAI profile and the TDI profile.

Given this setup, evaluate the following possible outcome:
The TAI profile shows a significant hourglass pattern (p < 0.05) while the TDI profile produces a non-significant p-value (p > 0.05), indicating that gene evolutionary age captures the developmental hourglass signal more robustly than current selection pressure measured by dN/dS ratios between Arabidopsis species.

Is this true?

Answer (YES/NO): NO